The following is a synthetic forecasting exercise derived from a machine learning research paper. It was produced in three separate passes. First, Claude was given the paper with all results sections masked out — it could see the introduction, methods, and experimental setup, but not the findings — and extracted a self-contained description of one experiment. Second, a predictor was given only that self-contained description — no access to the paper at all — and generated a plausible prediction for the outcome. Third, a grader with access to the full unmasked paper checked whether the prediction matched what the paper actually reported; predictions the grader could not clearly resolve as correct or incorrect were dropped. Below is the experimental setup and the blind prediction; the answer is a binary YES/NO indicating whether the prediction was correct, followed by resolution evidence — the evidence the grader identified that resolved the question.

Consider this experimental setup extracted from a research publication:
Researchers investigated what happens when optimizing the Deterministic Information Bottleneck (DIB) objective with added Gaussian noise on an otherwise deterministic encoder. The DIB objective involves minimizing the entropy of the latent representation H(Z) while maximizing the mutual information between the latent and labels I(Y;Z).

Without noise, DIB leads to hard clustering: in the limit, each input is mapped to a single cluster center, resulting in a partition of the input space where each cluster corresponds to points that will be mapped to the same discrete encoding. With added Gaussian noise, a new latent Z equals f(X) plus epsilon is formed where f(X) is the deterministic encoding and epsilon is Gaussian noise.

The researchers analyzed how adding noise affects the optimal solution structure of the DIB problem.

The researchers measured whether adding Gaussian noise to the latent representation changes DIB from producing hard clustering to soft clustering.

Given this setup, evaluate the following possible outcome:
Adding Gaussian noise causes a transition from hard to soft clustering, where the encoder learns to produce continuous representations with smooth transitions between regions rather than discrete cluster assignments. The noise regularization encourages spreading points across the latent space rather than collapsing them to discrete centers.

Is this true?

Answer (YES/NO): YES